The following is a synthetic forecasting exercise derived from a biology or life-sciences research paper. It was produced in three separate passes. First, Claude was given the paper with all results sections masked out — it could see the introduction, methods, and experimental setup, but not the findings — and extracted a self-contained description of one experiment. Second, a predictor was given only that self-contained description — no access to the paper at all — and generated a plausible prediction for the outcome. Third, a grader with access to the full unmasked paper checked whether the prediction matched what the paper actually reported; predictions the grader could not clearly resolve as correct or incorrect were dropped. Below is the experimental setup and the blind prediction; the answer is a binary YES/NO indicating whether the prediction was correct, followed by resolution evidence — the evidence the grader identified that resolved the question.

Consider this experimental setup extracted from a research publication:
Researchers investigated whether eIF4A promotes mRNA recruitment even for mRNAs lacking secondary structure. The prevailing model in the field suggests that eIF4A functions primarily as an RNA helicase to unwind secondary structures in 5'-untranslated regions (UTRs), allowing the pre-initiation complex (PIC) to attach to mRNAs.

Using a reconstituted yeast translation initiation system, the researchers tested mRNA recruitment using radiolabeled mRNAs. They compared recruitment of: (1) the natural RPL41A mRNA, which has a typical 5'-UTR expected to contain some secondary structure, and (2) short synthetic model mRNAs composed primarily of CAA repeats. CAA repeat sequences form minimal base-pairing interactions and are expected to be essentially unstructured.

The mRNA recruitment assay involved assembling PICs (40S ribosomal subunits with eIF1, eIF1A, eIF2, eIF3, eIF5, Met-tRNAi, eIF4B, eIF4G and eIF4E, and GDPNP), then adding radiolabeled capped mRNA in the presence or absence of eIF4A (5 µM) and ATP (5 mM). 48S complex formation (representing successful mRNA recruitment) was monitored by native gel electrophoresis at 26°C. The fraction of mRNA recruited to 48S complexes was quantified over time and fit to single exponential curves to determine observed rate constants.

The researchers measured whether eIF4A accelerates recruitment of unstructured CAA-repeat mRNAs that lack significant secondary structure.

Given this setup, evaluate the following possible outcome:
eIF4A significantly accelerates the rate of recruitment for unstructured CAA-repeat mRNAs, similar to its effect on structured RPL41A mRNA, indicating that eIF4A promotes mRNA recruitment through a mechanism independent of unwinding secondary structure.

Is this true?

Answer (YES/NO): NO